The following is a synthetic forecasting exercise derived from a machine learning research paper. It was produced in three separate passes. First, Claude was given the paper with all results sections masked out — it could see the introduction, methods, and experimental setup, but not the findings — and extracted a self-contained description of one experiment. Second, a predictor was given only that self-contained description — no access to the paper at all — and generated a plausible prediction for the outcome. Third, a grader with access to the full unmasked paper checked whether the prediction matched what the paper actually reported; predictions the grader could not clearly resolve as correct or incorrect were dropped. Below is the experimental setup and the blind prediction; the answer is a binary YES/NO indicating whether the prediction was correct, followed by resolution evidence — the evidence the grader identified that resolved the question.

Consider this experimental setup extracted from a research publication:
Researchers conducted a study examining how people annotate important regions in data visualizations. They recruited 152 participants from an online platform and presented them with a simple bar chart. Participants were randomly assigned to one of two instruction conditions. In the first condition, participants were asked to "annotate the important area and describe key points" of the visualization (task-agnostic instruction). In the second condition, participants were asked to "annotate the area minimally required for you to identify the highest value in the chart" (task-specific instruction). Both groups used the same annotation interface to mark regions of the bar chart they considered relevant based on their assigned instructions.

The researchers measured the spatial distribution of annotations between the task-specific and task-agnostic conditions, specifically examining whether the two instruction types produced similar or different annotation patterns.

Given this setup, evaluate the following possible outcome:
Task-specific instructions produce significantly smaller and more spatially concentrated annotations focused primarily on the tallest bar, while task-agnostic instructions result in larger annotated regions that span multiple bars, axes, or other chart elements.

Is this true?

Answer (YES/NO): NO